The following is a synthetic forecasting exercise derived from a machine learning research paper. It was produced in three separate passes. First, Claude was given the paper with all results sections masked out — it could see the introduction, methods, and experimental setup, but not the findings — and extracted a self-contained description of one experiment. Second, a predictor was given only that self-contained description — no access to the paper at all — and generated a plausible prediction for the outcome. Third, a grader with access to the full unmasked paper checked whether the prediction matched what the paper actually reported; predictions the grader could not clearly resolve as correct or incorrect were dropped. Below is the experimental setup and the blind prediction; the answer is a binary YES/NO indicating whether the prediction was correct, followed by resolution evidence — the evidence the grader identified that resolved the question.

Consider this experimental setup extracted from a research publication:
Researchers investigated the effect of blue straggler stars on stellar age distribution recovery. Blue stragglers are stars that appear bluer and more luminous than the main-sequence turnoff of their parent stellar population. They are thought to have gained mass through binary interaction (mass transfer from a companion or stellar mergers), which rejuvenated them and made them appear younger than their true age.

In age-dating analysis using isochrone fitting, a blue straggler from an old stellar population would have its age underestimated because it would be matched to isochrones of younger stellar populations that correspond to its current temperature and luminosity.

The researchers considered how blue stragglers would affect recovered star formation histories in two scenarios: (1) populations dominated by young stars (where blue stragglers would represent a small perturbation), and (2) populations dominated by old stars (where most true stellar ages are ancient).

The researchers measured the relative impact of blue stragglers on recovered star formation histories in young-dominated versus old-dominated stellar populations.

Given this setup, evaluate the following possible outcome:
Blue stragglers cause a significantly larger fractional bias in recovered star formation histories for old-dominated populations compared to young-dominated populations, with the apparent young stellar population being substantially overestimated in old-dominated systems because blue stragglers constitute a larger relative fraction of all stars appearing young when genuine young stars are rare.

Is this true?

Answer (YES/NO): YES